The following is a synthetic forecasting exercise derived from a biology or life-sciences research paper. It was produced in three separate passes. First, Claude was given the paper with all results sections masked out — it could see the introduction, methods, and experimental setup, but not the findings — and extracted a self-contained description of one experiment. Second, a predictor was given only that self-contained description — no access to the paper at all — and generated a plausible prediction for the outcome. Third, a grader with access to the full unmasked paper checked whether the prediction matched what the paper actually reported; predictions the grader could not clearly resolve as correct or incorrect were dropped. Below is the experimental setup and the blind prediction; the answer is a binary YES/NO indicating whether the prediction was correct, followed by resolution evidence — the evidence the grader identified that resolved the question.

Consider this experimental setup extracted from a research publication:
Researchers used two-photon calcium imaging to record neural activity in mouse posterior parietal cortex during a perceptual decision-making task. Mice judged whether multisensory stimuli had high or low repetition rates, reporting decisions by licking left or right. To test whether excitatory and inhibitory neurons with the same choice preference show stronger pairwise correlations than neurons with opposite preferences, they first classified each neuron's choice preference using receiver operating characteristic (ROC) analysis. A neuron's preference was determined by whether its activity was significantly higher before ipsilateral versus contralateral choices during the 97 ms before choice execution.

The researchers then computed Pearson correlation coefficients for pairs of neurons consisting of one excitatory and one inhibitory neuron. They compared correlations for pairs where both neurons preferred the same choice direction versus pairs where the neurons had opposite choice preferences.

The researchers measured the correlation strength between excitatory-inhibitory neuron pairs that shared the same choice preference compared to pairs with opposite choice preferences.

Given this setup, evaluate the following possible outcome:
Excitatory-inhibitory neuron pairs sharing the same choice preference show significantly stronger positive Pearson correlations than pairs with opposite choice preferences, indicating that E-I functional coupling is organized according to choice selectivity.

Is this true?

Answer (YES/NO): YES